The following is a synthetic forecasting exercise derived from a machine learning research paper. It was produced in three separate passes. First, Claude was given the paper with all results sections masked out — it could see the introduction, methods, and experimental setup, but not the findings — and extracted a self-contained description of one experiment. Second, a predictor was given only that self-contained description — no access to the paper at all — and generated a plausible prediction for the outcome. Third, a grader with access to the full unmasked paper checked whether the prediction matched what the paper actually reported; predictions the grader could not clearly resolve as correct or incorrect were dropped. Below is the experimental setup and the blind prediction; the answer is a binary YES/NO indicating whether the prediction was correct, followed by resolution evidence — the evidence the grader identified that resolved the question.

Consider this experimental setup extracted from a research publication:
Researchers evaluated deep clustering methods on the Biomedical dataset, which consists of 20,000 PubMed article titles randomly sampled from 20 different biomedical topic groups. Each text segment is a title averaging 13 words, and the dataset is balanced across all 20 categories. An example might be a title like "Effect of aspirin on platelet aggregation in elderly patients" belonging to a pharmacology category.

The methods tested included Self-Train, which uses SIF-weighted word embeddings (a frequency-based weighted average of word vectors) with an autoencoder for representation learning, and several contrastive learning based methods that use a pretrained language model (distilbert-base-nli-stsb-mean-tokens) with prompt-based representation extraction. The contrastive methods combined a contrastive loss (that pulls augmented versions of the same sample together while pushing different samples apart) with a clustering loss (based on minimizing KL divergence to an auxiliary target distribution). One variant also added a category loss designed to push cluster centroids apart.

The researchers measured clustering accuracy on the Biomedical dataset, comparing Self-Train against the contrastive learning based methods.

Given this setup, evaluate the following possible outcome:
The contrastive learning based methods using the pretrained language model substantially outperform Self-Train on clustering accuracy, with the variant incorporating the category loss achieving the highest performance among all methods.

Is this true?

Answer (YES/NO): NO